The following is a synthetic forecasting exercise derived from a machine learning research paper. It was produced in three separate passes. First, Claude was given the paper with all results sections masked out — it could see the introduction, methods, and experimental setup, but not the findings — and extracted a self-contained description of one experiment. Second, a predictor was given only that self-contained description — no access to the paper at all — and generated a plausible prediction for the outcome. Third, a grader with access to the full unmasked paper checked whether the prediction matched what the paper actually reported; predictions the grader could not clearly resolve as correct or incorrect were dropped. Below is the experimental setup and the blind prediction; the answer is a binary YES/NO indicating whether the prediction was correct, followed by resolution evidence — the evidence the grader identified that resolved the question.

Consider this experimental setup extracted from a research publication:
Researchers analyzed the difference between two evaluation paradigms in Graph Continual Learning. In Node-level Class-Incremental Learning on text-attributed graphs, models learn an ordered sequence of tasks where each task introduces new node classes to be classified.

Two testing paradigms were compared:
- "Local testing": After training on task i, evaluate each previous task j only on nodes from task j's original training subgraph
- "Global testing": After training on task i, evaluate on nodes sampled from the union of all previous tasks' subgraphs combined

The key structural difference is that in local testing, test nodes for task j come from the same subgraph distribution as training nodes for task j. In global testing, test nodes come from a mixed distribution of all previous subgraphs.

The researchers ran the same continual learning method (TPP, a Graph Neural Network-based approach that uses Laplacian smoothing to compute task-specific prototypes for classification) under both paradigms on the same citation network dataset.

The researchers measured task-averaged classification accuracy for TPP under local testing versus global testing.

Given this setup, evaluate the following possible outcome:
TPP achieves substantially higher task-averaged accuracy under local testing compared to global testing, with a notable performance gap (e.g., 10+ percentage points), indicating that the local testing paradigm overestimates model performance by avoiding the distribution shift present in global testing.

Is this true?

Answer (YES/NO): YES